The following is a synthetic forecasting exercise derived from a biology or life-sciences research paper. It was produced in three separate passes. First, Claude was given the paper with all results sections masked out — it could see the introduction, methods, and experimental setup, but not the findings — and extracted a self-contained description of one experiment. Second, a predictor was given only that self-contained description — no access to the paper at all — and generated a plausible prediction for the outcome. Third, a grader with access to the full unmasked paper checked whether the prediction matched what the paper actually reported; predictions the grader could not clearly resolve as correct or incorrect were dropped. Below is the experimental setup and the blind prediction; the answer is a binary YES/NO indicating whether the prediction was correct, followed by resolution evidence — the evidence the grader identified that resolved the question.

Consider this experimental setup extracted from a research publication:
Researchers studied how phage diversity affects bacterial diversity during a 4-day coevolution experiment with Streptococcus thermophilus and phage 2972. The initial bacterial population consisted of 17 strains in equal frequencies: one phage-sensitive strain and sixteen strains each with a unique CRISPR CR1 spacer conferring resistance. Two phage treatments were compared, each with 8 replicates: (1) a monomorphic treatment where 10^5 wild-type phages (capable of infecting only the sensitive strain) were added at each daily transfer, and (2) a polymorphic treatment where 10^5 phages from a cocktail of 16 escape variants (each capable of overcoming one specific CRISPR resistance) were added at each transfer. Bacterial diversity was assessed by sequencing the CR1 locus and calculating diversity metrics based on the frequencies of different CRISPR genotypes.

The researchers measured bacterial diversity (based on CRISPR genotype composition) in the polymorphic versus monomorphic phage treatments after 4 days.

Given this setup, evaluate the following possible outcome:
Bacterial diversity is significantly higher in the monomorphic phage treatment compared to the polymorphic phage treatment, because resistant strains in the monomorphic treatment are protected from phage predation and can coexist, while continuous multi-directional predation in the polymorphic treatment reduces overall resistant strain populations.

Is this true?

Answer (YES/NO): NO